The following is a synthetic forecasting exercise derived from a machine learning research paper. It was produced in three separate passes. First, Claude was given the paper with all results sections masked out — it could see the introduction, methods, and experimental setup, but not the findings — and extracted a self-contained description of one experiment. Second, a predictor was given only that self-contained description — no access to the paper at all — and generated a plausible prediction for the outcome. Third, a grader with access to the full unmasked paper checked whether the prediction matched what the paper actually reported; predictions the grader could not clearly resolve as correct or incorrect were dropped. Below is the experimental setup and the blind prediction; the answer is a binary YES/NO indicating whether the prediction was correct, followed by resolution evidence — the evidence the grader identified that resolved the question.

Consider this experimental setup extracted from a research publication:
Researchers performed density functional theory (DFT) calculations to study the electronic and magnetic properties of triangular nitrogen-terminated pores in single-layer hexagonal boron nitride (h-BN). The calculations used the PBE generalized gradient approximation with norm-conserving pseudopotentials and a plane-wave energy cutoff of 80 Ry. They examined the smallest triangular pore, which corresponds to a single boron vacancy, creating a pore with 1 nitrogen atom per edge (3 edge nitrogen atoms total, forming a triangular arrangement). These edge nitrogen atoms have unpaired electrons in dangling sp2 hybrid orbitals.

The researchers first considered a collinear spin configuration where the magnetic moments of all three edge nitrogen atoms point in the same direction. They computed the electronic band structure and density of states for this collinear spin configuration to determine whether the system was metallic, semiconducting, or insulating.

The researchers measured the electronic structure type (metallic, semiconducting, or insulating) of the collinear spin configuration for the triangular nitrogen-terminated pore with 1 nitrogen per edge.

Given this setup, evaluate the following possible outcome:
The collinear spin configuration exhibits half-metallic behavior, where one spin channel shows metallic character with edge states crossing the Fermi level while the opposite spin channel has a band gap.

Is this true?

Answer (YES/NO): NO